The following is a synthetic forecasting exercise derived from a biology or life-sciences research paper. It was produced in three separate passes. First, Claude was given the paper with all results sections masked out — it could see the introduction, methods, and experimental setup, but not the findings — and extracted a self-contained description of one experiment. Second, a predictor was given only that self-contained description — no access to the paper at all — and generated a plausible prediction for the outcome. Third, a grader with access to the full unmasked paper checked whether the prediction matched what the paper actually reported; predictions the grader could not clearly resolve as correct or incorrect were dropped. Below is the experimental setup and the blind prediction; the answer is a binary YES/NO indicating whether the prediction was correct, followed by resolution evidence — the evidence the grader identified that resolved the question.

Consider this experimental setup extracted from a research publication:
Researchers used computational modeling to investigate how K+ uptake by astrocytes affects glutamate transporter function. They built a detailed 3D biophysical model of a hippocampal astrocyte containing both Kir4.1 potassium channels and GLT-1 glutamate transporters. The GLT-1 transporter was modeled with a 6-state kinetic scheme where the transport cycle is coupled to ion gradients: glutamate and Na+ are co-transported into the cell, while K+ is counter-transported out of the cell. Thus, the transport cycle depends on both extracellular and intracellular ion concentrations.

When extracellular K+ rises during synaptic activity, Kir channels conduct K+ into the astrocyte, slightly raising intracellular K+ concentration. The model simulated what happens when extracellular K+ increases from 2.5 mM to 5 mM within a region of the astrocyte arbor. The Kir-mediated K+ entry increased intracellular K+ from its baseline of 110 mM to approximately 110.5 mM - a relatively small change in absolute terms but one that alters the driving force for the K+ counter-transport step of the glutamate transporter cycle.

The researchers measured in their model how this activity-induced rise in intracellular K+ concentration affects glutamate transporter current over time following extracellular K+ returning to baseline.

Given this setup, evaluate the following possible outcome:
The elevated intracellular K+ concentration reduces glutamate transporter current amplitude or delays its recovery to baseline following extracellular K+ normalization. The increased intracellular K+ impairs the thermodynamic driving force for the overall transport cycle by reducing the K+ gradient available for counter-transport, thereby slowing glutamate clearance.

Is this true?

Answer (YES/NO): NO